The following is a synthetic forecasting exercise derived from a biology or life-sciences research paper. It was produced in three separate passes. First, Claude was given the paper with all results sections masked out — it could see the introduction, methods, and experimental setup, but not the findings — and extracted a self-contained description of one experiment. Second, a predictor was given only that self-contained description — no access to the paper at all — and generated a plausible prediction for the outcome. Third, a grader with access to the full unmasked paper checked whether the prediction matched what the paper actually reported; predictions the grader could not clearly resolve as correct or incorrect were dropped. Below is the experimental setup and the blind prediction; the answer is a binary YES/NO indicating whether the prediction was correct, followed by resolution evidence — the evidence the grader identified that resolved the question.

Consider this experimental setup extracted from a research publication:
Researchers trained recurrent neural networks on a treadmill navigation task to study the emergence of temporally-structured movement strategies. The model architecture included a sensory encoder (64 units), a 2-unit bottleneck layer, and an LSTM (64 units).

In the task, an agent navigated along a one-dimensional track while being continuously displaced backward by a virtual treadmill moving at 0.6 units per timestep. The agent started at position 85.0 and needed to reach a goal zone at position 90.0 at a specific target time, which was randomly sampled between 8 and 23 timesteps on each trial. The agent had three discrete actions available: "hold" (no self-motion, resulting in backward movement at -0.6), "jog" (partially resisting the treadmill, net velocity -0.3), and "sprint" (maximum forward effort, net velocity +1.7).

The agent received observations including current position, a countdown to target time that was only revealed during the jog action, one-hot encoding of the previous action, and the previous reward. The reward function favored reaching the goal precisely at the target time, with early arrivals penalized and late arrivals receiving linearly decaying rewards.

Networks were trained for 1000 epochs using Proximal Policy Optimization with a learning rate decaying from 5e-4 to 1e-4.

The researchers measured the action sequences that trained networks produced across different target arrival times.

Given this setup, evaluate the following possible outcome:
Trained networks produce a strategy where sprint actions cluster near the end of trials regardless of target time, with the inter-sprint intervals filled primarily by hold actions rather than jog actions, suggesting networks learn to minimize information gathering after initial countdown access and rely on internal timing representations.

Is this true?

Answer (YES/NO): NO